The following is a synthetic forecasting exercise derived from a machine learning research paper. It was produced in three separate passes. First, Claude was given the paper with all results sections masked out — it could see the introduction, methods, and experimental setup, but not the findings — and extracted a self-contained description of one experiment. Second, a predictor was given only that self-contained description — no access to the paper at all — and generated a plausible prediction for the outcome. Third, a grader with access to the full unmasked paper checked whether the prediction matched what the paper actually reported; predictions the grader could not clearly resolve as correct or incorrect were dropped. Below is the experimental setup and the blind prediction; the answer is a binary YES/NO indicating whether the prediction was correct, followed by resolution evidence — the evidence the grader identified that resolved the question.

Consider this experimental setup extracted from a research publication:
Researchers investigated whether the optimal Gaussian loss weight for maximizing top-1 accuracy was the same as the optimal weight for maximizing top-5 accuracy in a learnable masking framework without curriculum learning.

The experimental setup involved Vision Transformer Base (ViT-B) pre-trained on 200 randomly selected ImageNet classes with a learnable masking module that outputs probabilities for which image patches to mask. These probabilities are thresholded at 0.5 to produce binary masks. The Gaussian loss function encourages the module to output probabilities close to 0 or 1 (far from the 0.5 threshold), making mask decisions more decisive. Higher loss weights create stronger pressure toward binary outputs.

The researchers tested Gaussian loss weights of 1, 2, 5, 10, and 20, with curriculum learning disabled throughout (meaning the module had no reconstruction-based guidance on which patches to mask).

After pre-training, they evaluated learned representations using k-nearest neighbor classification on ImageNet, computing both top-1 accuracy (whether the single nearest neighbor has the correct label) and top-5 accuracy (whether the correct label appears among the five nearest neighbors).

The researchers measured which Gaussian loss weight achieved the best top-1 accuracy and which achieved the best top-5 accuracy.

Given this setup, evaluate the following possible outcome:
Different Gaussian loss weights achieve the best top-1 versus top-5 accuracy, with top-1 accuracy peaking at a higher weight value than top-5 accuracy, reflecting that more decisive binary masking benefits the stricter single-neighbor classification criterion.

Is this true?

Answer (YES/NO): NO